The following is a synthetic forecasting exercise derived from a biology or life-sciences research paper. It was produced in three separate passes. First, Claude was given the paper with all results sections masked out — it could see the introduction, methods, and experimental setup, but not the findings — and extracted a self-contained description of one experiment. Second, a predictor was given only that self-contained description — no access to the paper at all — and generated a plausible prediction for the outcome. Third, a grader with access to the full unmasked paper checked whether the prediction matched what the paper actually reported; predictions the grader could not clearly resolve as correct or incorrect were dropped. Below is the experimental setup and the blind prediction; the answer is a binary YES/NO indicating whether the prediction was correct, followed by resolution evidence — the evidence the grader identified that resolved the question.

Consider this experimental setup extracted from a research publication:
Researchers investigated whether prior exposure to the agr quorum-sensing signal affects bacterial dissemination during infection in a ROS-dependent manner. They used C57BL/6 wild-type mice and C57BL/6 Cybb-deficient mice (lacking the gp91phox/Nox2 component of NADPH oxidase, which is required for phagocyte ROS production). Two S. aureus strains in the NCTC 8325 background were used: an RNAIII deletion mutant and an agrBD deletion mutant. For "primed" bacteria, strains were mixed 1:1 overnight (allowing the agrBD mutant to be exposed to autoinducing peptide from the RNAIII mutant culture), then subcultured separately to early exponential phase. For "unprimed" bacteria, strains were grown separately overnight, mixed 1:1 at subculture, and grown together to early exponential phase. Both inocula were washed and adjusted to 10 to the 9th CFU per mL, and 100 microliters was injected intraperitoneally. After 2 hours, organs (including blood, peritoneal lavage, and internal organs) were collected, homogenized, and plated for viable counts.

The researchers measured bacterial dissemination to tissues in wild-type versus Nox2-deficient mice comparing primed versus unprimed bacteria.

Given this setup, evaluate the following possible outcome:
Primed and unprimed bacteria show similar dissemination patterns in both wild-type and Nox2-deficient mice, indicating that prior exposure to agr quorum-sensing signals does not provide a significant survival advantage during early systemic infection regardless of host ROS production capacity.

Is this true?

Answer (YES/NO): NO